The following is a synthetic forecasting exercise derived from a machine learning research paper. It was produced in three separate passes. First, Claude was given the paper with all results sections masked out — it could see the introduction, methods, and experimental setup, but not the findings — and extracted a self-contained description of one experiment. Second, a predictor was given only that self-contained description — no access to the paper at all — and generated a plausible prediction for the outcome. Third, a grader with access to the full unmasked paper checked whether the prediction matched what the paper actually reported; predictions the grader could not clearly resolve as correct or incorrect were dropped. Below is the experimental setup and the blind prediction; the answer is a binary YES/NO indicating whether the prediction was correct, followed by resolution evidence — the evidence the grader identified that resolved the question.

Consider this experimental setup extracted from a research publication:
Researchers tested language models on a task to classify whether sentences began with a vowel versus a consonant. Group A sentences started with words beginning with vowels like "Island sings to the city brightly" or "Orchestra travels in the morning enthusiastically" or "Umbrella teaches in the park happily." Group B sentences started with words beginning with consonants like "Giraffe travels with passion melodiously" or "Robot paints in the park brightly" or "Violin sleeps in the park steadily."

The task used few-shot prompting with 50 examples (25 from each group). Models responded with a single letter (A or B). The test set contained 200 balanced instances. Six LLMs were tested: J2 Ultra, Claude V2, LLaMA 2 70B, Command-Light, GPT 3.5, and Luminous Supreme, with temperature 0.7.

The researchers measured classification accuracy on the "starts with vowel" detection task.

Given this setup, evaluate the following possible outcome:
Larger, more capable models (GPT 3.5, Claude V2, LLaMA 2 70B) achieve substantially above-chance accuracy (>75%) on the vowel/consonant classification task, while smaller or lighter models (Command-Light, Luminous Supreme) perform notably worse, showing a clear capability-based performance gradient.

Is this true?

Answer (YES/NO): NO